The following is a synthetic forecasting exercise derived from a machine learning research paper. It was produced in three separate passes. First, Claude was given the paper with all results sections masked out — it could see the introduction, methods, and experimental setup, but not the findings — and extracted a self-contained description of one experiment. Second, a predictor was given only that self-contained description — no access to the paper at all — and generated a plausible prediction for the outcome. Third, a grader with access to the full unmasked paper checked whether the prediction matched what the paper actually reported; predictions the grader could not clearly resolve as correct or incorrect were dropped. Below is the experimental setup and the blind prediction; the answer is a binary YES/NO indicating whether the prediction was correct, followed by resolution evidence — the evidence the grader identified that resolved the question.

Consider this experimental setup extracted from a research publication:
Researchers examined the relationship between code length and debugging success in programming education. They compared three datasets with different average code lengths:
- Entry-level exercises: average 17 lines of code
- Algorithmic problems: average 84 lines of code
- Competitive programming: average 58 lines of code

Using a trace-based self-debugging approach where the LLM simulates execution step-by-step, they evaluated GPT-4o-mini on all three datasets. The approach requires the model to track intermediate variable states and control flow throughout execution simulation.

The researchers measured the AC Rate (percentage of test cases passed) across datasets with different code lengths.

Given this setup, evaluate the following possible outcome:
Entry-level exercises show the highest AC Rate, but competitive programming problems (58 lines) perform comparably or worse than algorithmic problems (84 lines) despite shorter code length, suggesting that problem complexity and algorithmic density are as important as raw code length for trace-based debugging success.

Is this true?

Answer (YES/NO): NO